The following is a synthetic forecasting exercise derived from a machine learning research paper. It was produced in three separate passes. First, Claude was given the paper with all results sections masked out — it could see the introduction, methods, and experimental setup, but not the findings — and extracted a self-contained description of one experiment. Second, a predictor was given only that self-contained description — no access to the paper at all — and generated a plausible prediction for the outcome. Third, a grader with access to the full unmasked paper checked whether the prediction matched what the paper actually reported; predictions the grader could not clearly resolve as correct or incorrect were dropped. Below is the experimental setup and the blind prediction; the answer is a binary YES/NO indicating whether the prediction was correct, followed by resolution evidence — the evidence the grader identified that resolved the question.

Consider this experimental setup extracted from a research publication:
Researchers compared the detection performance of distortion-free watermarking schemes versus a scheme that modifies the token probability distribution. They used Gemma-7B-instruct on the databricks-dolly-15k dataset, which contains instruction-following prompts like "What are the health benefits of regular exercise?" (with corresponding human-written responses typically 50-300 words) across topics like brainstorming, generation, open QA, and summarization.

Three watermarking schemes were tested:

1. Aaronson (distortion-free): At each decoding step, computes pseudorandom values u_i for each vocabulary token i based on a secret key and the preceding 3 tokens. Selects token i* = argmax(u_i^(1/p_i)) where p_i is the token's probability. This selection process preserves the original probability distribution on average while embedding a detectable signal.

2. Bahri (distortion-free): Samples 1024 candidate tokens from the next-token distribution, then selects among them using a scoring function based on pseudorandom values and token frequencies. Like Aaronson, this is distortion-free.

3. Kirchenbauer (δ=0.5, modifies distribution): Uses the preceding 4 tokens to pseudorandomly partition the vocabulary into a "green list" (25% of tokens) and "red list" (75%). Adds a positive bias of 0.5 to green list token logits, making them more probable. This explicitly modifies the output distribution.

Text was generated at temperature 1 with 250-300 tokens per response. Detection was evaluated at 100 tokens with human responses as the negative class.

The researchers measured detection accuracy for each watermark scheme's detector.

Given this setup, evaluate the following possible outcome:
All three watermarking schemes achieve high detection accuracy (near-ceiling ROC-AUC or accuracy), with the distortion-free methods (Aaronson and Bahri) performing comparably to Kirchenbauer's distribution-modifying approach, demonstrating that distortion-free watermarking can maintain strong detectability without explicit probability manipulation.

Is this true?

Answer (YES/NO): NO